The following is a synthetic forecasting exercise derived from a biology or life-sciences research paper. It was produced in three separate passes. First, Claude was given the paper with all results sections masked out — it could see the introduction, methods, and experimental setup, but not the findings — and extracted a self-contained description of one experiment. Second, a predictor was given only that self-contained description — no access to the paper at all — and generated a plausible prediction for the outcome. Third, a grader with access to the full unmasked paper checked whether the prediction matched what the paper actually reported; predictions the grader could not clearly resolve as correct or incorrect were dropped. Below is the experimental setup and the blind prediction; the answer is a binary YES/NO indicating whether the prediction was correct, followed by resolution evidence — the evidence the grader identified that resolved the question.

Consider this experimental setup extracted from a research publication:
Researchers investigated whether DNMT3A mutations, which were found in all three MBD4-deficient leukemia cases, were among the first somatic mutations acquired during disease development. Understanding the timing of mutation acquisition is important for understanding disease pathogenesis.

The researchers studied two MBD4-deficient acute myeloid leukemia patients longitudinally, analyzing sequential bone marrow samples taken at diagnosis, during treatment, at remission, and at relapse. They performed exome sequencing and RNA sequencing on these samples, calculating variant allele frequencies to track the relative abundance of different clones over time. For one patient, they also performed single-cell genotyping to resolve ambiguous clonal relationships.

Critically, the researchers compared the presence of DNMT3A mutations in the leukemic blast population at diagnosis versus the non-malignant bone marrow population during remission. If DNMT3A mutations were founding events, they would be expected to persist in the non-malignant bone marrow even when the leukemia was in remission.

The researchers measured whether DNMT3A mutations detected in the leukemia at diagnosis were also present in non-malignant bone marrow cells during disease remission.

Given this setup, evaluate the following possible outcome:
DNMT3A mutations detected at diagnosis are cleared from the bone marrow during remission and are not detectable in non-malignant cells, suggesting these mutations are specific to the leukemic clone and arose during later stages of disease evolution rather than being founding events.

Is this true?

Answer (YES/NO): NO